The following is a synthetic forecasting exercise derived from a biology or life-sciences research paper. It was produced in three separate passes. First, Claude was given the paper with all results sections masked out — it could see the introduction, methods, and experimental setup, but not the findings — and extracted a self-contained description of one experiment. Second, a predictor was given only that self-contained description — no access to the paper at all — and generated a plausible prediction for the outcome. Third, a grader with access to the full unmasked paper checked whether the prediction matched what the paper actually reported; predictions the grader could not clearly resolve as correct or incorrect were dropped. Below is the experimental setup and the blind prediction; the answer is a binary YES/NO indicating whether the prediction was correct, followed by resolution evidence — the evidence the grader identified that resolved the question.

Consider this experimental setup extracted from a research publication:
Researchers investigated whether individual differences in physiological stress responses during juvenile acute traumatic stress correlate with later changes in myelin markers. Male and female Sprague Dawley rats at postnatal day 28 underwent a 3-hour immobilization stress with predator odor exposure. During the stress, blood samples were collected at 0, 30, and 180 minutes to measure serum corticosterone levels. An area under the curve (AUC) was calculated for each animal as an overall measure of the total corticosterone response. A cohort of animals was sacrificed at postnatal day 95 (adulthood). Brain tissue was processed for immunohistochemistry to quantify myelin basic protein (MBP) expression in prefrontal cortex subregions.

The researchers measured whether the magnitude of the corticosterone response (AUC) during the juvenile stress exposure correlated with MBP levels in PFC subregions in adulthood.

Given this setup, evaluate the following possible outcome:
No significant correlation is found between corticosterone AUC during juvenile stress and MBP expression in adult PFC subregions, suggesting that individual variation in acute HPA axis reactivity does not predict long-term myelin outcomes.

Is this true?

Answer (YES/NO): YES